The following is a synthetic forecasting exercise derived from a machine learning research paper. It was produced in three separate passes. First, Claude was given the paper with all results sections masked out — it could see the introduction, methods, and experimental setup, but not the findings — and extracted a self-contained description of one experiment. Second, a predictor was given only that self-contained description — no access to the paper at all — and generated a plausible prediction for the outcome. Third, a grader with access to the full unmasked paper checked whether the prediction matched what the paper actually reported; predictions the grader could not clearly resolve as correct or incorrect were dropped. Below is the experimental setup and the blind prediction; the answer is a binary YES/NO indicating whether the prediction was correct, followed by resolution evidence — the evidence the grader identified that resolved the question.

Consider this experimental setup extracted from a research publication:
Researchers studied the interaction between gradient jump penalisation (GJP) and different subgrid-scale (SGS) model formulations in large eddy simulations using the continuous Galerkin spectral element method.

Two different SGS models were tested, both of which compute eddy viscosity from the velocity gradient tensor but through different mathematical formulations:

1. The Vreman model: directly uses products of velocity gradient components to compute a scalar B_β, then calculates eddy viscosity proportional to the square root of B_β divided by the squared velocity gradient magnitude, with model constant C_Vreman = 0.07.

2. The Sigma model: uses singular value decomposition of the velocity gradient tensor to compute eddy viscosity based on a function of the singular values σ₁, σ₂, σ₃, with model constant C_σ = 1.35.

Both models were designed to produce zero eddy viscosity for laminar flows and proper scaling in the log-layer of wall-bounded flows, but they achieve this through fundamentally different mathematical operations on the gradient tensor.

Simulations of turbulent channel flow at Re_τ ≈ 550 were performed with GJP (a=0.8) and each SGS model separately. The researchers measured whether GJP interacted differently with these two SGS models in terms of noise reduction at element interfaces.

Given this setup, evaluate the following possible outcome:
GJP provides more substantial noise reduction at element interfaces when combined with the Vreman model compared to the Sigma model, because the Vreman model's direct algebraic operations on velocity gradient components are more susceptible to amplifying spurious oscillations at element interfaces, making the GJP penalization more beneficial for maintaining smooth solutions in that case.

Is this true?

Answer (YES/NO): NO